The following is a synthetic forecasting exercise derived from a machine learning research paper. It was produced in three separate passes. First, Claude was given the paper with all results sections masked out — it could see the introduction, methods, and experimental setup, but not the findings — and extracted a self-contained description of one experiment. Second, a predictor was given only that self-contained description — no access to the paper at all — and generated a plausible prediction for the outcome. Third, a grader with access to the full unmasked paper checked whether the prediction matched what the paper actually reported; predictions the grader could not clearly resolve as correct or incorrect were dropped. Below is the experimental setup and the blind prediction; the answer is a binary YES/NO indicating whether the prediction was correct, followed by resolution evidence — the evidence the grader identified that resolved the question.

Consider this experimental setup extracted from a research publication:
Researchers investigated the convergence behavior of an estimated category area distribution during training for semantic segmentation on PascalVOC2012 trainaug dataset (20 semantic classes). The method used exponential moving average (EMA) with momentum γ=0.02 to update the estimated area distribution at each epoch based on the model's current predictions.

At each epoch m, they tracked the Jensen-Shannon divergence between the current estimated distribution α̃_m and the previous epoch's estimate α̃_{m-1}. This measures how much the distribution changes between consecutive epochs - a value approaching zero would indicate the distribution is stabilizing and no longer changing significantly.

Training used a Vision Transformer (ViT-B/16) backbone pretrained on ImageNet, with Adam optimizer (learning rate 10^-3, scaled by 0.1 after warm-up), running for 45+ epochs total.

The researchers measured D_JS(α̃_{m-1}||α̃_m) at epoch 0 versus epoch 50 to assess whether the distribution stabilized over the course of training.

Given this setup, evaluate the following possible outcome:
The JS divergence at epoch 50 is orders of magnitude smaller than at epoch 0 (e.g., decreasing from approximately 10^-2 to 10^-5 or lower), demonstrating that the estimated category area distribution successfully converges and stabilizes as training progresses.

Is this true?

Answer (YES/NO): NO